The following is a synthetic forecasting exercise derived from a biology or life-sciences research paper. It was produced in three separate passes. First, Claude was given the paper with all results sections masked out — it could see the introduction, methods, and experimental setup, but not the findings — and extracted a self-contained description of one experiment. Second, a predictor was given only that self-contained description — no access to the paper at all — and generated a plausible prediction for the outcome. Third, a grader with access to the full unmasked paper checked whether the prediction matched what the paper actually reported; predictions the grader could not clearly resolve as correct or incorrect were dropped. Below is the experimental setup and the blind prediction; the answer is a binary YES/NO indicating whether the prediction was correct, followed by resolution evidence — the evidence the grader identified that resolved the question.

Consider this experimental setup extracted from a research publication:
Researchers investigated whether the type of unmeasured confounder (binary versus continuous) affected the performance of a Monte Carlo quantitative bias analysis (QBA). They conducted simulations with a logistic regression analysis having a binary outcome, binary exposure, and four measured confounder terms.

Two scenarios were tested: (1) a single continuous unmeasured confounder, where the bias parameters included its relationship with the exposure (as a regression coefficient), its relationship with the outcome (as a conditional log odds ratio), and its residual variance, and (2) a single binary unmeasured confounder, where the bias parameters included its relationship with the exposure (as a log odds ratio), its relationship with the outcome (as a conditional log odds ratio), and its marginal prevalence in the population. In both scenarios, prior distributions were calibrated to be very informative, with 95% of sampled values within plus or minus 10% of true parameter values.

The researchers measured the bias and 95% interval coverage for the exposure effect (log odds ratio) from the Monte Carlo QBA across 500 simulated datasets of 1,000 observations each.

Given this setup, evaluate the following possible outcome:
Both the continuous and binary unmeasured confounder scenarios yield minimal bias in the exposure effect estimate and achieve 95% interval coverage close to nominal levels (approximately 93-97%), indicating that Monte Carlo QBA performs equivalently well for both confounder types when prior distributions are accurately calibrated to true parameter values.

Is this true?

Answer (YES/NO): YES